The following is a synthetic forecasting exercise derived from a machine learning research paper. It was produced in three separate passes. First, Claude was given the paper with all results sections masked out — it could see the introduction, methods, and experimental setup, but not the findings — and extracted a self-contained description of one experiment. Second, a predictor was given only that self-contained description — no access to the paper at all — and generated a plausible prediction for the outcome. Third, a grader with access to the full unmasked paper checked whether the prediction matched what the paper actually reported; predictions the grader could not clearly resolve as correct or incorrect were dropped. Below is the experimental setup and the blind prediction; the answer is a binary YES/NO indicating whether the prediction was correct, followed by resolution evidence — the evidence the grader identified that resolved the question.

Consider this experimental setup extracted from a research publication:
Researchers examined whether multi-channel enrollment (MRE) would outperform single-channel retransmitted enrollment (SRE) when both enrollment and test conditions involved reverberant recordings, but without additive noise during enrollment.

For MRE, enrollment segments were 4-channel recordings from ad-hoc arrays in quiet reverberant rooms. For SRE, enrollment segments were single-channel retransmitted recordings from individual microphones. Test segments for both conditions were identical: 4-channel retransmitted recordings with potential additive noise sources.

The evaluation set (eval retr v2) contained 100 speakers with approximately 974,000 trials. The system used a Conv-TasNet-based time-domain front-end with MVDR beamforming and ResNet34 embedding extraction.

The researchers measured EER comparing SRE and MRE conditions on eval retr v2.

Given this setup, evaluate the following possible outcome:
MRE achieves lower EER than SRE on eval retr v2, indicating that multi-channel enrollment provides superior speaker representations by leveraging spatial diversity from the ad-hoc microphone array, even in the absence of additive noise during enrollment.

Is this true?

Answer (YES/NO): NO